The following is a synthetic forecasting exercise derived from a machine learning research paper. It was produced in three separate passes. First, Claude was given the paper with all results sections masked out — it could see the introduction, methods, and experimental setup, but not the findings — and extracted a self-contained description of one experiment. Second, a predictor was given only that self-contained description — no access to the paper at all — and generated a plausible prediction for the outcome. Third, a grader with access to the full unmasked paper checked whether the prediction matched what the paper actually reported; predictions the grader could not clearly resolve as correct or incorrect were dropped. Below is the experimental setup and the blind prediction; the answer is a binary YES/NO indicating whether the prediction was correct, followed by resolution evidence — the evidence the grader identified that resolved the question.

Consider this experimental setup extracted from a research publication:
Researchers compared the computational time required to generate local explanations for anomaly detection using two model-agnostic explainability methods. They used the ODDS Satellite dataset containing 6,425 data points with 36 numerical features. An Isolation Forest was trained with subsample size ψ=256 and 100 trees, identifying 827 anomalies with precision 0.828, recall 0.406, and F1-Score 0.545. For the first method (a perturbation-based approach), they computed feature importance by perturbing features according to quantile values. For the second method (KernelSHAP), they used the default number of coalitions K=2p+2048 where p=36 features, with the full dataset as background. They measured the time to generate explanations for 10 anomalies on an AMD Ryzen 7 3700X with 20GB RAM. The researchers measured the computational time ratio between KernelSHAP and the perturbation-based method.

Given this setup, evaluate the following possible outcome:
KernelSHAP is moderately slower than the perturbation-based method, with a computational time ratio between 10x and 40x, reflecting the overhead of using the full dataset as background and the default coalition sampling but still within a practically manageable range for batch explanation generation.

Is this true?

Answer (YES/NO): NO